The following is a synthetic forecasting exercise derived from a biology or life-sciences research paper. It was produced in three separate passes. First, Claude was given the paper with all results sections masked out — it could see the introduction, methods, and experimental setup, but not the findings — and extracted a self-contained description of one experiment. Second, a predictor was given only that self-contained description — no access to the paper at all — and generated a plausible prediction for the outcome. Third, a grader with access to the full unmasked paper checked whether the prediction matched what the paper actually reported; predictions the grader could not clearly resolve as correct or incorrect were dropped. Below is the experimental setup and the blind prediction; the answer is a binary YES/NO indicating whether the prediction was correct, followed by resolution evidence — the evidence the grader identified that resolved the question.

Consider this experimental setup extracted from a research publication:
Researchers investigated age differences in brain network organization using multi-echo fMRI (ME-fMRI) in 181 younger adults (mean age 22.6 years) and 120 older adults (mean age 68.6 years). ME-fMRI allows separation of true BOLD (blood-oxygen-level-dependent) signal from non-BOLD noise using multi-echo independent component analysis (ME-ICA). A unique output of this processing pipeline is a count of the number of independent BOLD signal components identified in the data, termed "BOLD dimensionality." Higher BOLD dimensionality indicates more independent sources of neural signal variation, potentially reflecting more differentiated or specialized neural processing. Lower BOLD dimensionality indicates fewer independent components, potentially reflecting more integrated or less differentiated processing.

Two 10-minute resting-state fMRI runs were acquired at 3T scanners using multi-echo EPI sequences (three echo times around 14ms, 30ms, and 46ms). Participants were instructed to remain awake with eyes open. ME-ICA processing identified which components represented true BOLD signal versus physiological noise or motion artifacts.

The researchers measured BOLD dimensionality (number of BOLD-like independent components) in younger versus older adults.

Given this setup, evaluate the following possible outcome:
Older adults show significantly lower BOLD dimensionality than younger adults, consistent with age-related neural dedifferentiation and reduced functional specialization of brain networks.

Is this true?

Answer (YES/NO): YES